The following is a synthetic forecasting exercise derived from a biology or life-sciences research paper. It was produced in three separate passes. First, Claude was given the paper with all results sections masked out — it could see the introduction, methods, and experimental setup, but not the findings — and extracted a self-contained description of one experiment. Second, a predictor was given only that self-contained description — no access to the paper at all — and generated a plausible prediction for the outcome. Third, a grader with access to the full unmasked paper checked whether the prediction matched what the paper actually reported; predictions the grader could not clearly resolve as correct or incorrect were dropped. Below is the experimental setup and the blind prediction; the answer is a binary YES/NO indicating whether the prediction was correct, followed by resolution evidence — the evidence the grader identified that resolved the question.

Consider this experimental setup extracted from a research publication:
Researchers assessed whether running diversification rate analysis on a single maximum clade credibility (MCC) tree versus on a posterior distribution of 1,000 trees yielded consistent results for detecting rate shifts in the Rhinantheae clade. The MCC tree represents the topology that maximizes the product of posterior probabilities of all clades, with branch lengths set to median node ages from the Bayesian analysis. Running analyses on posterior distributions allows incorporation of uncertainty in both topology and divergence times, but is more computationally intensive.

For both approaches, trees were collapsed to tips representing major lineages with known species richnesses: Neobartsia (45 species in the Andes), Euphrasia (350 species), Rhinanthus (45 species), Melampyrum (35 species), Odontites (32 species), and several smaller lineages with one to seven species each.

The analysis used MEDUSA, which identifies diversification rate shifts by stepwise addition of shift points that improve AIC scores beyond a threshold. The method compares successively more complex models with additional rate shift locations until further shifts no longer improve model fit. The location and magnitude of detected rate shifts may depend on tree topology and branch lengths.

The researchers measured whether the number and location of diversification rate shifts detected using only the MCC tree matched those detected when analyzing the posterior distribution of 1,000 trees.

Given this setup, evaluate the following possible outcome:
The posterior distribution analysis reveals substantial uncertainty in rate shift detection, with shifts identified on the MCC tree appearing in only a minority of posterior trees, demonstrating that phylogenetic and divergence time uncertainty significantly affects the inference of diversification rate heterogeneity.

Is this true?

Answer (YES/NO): NO